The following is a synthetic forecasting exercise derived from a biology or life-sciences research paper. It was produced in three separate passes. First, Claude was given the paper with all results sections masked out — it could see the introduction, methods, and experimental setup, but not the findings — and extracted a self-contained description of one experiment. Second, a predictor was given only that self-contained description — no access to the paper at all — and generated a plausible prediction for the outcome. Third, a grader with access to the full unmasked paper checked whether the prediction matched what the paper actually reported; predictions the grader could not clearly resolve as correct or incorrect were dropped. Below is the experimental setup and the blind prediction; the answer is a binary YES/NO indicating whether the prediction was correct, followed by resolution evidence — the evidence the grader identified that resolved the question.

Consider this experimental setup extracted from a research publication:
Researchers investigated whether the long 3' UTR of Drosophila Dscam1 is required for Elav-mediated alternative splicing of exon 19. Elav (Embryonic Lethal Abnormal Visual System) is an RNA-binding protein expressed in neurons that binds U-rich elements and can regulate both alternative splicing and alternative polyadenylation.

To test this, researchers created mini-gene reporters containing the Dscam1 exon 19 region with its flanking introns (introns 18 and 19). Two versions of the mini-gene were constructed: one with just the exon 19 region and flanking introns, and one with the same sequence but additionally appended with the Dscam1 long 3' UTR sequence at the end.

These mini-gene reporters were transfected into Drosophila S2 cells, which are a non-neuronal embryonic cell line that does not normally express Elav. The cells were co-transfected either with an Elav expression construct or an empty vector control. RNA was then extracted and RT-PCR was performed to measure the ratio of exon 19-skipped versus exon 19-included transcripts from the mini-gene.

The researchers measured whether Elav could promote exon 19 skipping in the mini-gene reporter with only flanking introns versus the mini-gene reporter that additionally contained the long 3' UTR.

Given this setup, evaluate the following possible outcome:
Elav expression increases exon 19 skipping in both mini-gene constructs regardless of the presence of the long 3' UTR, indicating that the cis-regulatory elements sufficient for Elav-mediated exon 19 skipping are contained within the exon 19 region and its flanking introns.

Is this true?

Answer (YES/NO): NO